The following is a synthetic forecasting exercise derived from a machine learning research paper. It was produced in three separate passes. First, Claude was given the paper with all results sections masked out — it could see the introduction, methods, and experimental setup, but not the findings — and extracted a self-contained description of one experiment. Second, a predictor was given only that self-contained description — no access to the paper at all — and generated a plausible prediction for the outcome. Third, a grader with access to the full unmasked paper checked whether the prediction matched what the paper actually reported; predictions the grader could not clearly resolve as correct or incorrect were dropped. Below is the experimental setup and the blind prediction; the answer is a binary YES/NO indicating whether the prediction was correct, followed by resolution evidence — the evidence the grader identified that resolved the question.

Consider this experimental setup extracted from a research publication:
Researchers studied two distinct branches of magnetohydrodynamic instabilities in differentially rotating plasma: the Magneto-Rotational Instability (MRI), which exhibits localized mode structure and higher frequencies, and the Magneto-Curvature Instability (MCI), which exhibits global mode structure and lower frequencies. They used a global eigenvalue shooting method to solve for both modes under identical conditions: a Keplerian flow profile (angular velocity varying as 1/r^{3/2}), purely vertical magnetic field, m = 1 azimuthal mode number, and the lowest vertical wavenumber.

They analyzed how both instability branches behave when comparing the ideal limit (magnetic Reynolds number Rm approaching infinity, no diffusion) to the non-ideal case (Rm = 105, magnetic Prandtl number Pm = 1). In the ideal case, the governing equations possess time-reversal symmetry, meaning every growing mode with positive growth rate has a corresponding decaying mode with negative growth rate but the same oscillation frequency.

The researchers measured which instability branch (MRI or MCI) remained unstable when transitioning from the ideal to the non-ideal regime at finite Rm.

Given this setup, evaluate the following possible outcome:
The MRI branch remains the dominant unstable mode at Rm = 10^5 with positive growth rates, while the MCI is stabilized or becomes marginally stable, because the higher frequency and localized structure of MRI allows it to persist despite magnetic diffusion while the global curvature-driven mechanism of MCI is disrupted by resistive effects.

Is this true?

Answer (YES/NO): NO